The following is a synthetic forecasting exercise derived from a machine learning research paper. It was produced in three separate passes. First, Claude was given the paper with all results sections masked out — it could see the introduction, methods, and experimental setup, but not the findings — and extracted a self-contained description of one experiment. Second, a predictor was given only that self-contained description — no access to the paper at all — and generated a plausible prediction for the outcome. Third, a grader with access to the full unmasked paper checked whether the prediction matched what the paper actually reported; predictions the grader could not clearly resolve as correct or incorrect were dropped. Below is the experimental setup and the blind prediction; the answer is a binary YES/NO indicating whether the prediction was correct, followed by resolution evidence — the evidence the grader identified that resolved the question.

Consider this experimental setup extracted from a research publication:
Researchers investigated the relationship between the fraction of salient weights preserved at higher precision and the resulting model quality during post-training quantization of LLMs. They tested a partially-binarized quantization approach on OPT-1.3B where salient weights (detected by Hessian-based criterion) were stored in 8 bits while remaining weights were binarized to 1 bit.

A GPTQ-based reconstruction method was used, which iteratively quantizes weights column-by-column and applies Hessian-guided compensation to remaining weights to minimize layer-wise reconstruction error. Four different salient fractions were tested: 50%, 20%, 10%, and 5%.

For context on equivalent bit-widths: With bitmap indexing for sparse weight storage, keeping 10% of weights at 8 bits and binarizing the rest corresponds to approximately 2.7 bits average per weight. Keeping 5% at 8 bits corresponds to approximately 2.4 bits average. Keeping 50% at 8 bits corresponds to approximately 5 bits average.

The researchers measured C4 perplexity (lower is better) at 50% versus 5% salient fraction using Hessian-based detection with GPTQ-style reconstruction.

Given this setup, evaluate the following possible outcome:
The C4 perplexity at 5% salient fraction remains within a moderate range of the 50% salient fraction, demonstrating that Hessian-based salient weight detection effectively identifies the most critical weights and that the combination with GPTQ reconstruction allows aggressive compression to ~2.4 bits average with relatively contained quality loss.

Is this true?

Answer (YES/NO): NO